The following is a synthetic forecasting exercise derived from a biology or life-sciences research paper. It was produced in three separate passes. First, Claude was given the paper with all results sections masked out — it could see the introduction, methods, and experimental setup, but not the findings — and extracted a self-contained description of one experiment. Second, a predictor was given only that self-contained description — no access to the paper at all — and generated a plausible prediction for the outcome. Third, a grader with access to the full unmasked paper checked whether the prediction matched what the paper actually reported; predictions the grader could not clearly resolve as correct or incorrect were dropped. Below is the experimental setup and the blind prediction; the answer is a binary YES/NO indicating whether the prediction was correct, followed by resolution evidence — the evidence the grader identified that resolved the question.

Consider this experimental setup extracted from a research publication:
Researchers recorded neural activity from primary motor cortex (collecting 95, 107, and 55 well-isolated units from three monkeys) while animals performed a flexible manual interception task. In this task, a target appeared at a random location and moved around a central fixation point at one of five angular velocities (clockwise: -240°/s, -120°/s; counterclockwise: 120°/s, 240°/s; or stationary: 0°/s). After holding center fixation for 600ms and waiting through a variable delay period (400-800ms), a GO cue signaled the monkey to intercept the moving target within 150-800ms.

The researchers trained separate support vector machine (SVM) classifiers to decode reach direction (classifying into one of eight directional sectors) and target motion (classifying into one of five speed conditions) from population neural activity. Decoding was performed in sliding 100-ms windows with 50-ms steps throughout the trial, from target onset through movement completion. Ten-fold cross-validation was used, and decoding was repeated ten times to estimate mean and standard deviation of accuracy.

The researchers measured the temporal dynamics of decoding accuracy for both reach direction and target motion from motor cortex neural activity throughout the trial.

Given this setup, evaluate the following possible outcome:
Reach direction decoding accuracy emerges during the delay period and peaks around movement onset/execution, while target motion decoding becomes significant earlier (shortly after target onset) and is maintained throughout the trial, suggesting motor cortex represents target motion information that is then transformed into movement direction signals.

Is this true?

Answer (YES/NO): NO